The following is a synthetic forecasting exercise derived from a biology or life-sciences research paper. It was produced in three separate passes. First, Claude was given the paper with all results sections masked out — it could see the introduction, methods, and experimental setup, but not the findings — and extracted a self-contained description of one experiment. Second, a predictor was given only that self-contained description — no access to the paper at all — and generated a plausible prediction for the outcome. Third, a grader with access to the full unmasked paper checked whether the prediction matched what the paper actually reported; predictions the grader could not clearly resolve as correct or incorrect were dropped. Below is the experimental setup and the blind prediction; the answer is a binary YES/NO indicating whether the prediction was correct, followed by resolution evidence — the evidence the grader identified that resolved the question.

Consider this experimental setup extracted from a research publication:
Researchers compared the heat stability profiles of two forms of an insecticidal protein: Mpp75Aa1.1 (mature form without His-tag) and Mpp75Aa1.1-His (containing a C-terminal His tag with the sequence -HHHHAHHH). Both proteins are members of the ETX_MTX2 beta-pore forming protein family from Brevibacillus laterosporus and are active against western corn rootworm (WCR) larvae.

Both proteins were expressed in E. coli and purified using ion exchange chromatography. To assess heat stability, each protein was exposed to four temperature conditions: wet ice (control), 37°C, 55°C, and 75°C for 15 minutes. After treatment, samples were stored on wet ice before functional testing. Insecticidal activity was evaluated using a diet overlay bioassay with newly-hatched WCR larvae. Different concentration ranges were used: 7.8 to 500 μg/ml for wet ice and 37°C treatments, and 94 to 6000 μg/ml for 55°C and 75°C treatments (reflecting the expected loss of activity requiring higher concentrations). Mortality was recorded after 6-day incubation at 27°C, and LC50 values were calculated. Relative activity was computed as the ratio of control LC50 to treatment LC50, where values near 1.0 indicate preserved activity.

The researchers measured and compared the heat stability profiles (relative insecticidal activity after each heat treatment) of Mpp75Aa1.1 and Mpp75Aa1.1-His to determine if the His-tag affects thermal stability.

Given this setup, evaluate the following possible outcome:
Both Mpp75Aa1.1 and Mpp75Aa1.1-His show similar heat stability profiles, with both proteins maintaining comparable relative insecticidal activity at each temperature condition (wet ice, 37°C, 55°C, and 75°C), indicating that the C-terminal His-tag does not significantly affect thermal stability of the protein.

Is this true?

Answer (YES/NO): YES